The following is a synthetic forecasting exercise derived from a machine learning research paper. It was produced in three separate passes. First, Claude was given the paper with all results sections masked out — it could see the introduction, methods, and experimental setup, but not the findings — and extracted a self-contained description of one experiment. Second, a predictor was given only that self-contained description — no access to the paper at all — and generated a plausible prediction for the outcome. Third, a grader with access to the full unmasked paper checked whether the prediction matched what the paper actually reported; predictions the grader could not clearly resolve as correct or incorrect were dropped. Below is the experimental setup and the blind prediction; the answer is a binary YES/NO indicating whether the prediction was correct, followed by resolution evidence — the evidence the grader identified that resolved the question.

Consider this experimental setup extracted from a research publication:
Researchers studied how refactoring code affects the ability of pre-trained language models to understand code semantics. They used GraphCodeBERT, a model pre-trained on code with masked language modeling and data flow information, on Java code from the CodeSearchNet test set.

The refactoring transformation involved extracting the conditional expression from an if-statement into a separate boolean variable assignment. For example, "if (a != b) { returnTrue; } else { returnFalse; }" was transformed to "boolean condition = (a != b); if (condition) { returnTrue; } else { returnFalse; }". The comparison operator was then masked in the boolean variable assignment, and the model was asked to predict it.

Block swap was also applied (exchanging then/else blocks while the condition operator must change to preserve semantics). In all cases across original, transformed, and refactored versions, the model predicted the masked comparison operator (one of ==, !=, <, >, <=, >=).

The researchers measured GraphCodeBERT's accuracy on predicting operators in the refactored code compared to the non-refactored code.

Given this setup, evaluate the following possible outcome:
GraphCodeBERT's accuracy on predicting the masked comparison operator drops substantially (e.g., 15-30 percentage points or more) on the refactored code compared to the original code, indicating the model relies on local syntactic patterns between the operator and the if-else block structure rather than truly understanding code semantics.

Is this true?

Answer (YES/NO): NO